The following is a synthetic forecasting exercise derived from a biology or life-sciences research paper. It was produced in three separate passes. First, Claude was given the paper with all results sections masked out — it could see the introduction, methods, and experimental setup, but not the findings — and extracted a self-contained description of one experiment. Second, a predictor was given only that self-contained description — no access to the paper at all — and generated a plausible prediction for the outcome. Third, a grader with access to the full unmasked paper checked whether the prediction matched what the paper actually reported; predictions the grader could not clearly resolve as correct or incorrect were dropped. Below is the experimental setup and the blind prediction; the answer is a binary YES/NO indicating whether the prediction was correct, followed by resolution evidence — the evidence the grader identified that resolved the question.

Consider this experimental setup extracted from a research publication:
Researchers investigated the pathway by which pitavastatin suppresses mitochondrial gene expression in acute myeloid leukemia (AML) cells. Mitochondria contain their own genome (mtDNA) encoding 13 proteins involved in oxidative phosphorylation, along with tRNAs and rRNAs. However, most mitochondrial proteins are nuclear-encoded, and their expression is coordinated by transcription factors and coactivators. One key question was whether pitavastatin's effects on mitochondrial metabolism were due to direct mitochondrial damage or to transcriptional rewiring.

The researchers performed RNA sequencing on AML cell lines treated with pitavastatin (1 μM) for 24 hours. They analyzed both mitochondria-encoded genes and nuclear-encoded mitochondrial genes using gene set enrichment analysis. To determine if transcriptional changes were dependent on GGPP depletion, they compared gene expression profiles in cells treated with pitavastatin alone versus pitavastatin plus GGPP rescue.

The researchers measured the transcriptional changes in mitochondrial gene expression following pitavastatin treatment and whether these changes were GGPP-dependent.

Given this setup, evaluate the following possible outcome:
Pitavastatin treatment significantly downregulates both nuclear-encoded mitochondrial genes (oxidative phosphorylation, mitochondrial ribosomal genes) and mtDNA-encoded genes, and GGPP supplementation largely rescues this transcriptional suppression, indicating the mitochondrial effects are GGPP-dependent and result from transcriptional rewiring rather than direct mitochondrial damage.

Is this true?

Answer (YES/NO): NO